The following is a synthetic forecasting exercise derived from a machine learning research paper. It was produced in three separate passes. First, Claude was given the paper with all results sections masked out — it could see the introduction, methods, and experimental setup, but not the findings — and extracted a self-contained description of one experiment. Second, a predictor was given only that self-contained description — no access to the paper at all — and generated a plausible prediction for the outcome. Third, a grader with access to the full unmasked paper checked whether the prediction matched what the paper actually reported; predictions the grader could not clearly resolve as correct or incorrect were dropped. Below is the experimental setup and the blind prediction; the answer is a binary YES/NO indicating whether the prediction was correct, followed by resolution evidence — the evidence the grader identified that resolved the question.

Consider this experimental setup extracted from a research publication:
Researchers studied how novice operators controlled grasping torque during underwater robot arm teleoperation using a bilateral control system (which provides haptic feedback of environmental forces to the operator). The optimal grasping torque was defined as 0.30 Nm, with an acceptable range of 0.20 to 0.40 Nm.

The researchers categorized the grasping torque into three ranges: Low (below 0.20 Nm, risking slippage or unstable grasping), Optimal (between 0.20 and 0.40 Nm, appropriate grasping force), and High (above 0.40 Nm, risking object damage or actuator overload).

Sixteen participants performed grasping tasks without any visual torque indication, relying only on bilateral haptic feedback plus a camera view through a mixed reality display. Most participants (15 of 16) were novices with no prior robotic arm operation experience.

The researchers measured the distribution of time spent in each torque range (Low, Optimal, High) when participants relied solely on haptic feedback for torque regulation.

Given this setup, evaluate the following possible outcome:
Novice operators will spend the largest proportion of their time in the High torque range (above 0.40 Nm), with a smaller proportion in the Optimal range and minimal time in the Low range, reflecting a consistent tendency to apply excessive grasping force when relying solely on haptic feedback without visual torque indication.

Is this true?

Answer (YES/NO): NO